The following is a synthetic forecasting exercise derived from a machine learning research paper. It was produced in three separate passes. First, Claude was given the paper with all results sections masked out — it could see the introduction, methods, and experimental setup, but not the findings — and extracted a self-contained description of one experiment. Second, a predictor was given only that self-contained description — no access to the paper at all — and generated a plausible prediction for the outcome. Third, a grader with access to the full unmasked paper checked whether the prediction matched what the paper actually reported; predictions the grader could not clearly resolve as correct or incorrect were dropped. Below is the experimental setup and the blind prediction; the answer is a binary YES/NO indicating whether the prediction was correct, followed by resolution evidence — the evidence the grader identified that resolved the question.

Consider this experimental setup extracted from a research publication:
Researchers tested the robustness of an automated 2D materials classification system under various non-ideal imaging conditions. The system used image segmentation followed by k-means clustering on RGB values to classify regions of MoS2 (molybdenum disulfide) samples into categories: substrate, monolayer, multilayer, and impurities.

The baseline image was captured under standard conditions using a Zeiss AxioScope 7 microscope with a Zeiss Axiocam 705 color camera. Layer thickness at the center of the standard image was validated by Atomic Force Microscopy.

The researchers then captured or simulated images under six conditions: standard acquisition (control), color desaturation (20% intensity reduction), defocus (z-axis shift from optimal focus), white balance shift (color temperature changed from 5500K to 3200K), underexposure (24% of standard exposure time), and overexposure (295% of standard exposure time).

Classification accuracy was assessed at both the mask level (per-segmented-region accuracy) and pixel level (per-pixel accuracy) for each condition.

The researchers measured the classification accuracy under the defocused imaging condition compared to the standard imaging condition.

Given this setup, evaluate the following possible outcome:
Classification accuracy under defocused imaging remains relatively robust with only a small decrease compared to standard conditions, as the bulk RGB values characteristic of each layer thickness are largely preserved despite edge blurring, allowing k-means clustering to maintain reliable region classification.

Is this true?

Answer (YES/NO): YES